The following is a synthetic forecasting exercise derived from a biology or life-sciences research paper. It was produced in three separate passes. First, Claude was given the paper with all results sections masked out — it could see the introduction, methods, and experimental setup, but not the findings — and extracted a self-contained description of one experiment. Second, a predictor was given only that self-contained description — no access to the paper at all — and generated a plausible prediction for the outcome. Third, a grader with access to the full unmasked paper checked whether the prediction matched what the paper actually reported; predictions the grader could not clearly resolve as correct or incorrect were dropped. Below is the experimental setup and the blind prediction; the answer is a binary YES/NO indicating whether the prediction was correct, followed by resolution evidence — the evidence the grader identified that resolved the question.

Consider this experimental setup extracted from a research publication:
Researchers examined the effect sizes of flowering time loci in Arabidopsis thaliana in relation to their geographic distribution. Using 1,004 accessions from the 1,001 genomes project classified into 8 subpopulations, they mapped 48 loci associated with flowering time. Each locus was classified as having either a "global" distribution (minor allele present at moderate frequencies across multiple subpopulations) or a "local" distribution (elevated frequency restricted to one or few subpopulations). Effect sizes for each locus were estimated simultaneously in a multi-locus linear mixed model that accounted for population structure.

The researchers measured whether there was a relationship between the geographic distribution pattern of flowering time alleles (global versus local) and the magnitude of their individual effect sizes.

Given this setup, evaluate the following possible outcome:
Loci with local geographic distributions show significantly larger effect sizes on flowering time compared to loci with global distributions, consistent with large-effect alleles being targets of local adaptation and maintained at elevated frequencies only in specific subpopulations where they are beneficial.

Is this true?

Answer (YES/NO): YES